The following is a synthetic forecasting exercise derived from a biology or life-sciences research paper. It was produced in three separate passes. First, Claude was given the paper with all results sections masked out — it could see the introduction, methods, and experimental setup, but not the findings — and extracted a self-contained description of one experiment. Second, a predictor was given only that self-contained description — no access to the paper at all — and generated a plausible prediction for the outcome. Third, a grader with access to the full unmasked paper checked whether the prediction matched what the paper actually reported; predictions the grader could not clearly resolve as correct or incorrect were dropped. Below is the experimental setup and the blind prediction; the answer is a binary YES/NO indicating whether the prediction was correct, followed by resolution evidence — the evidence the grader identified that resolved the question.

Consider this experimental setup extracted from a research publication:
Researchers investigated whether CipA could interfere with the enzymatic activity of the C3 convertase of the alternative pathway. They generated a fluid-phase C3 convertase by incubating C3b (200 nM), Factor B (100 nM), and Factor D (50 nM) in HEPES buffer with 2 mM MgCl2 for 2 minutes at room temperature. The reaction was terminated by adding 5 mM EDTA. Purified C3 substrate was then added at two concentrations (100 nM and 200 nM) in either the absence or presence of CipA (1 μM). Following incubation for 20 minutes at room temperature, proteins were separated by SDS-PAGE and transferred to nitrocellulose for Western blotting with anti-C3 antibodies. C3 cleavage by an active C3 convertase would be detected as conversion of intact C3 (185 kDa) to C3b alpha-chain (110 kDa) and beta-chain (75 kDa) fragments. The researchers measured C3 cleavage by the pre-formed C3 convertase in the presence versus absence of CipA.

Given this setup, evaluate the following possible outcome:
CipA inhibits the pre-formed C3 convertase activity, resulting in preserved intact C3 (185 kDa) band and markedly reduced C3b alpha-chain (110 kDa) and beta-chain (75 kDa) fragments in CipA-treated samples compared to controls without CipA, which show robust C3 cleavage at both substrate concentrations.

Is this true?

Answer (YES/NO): NO